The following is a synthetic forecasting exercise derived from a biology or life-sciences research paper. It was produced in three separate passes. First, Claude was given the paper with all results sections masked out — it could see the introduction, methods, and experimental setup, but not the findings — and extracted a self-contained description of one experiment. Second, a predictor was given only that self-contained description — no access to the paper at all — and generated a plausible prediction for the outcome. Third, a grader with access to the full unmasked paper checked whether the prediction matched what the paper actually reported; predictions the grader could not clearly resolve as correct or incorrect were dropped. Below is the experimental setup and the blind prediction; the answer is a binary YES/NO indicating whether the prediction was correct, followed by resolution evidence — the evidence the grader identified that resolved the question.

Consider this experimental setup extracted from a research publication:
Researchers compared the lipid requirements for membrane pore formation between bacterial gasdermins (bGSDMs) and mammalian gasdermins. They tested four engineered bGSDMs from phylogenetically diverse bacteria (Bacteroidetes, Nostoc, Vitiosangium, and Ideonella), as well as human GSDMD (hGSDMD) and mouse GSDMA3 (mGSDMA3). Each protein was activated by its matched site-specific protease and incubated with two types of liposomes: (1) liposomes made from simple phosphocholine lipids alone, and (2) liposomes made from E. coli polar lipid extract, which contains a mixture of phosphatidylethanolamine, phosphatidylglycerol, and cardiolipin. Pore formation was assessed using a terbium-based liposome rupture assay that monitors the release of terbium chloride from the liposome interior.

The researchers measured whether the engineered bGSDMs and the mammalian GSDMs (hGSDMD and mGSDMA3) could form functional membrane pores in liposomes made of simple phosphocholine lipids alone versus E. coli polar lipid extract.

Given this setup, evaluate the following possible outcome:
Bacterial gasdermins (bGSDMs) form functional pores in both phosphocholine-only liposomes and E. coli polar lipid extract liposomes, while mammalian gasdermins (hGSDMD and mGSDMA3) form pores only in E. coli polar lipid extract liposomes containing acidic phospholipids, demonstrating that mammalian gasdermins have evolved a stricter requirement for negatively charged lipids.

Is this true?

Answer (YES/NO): YES